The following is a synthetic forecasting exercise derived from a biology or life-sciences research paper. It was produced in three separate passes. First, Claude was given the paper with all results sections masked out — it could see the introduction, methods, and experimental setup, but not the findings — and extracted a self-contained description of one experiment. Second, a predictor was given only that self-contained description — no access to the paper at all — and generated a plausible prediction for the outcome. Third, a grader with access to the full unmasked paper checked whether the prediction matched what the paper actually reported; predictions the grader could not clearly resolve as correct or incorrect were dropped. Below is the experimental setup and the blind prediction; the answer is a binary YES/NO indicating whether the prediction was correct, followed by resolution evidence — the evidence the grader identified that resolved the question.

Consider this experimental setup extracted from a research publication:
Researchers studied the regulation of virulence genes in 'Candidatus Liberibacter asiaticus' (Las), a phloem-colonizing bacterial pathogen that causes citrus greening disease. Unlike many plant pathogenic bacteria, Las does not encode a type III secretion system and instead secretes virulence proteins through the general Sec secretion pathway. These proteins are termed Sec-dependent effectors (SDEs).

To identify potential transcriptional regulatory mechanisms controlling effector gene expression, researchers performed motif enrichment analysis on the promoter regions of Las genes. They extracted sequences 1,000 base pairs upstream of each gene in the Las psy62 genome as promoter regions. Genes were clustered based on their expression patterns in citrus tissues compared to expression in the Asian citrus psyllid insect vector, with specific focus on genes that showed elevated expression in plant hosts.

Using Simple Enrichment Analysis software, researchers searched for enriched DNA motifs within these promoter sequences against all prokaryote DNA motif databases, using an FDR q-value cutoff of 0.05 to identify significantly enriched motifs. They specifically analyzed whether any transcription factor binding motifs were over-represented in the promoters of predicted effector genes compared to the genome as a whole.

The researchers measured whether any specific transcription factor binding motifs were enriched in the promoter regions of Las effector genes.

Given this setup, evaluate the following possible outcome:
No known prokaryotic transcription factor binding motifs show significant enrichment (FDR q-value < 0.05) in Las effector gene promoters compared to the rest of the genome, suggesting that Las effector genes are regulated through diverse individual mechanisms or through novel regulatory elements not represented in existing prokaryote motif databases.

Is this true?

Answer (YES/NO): NO